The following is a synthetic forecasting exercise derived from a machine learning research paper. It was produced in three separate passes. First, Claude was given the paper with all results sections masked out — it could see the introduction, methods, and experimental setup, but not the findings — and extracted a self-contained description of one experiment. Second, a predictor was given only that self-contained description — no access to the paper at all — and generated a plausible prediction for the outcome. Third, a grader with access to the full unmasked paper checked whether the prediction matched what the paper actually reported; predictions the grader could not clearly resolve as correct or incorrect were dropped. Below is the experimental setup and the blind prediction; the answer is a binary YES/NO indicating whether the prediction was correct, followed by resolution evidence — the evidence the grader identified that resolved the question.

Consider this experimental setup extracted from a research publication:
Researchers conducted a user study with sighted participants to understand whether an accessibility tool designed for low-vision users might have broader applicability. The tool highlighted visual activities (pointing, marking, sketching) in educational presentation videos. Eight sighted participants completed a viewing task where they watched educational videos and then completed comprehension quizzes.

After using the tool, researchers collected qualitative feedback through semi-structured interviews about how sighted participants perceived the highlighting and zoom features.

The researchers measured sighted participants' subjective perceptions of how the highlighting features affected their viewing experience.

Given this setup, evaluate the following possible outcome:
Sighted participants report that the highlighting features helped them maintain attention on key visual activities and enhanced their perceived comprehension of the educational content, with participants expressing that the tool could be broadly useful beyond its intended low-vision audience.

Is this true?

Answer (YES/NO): YES